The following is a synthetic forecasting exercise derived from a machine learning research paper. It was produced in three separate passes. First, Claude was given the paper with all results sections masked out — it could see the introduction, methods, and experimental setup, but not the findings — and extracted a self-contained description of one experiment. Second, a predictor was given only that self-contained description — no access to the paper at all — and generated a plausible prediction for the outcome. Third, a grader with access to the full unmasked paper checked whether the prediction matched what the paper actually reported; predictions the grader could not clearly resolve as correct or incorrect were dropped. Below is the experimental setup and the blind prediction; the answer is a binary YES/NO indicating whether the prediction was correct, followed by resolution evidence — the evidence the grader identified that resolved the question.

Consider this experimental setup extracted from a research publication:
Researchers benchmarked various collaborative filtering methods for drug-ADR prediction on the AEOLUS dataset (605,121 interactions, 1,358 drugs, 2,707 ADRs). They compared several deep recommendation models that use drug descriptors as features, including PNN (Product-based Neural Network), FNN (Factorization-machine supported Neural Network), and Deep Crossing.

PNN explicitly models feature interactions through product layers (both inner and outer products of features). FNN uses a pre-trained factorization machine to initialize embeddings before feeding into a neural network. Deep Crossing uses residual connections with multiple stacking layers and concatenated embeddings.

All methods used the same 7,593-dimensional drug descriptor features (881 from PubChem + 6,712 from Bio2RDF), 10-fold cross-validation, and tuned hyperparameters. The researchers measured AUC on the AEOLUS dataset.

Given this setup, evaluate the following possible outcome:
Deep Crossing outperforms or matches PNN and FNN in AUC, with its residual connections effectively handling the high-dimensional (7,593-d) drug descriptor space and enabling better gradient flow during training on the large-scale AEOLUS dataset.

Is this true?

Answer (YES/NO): NO